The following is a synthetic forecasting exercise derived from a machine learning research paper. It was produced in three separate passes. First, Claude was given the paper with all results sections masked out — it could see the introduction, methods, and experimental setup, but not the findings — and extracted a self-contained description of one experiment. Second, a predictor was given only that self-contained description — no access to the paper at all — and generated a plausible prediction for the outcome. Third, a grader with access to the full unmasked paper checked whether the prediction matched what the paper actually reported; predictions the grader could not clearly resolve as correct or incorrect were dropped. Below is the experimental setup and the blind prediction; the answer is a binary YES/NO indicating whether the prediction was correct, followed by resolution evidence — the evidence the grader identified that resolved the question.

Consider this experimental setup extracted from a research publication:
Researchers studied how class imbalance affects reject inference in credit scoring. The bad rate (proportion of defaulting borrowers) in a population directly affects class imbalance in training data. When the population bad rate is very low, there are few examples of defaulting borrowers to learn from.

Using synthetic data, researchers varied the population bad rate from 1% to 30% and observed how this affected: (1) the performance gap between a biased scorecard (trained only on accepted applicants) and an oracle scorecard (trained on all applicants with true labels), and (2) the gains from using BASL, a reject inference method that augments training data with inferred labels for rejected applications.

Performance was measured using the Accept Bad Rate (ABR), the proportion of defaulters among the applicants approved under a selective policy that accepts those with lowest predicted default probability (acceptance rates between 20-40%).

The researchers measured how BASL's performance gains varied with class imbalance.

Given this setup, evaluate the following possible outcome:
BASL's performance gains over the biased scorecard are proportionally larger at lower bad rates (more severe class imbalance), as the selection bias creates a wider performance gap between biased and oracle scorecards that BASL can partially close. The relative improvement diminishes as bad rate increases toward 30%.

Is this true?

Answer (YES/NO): NO